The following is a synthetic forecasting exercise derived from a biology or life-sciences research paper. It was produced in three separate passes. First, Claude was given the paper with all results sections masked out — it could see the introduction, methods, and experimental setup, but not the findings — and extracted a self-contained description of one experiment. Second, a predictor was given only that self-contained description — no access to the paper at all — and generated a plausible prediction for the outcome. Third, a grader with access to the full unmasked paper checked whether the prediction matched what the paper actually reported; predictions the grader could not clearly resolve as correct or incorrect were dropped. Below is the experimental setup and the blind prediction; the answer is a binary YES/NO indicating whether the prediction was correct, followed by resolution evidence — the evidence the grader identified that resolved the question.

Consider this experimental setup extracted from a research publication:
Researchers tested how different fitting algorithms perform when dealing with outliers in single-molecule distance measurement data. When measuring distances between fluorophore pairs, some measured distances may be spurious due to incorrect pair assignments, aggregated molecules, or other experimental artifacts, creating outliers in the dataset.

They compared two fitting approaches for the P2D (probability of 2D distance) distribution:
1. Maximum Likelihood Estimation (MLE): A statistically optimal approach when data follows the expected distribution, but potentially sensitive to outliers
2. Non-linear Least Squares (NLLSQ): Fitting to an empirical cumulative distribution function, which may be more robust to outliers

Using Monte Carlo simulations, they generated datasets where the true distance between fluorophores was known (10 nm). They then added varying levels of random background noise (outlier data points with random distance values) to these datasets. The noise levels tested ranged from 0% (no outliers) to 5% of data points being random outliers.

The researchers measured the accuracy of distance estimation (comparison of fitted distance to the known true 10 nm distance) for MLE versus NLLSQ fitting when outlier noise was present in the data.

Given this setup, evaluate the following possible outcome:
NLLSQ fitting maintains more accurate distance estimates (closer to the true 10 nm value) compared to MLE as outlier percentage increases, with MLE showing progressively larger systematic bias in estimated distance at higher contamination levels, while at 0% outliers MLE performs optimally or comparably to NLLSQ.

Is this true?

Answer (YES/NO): YES